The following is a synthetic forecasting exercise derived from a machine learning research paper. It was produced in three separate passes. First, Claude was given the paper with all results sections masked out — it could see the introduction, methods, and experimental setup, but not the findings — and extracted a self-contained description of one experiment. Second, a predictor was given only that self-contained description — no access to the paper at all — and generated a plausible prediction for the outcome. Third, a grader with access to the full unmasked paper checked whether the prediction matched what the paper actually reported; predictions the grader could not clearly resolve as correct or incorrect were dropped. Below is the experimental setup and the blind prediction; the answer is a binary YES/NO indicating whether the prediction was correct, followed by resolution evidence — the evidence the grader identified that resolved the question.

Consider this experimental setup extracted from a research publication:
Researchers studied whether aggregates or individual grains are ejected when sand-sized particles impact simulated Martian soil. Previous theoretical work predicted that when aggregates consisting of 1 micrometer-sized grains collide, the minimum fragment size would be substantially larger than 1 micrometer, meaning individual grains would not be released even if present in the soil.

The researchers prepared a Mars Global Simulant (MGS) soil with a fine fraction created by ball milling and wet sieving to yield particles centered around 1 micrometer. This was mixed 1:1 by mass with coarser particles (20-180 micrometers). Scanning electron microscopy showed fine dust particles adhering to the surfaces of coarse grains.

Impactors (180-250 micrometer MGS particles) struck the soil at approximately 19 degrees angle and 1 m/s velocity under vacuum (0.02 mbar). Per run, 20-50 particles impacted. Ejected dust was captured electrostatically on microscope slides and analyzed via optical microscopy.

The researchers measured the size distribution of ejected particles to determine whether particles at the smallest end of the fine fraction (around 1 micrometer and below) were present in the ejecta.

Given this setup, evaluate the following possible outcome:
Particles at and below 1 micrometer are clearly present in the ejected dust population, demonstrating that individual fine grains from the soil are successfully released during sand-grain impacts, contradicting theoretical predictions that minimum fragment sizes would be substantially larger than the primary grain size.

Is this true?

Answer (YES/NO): YES